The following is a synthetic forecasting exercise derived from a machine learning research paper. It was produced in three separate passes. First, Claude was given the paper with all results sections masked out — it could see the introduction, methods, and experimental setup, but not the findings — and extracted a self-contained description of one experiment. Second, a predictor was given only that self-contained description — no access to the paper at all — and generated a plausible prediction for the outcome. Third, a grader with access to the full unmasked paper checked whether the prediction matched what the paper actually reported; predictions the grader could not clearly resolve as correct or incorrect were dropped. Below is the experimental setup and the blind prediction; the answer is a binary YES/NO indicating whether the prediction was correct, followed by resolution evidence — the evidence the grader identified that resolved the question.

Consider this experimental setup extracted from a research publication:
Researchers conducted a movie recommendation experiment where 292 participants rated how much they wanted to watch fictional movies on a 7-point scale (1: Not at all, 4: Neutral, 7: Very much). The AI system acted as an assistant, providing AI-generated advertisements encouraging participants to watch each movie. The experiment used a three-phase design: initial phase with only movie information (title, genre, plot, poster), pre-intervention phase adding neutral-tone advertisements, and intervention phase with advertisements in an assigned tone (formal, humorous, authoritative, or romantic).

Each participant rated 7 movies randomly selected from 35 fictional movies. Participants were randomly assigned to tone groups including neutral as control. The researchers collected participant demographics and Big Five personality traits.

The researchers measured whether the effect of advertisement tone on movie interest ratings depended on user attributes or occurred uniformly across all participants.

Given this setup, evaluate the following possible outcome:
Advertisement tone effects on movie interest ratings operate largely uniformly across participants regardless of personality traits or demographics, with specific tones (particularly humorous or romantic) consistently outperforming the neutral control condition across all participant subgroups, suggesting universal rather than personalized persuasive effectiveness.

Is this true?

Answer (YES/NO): NO